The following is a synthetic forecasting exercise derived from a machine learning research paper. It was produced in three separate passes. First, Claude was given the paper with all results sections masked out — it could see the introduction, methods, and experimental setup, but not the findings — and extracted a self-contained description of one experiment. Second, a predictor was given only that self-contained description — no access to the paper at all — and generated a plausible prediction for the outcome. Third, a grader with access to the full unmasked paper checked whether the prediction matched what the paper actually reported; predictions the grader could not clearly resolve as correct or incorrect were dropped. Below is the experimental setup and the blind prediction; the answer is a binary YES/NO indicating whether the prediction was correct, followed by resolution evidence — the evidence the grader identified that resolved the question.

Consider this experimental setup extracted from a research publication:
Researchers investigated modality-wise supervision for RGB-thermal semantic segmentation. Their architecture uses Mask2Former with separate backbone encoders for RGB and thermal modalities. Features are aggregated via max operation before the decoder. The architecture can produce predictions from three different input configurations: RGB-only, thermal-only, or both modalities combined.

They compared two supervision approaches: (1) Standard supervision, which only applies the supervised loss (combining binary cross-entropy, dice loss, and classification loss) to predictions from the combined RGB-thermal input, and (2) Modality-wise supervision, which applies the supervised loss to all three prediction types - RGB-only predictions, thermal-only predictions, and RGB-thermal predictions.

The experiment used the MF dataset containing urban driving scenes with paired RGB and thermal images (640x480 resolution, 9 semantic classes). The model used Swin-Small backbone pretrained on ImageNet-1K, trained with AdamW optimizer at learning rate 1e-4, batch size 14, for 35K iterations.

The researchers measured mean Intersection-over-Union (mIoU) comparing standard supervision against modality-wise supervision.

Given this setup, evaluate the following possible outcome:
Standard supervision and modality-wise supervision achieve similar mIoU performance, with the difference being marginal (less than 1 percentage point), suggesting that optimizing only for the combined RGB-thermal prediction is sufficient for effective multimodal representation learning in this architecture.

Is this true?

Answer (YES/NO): NO